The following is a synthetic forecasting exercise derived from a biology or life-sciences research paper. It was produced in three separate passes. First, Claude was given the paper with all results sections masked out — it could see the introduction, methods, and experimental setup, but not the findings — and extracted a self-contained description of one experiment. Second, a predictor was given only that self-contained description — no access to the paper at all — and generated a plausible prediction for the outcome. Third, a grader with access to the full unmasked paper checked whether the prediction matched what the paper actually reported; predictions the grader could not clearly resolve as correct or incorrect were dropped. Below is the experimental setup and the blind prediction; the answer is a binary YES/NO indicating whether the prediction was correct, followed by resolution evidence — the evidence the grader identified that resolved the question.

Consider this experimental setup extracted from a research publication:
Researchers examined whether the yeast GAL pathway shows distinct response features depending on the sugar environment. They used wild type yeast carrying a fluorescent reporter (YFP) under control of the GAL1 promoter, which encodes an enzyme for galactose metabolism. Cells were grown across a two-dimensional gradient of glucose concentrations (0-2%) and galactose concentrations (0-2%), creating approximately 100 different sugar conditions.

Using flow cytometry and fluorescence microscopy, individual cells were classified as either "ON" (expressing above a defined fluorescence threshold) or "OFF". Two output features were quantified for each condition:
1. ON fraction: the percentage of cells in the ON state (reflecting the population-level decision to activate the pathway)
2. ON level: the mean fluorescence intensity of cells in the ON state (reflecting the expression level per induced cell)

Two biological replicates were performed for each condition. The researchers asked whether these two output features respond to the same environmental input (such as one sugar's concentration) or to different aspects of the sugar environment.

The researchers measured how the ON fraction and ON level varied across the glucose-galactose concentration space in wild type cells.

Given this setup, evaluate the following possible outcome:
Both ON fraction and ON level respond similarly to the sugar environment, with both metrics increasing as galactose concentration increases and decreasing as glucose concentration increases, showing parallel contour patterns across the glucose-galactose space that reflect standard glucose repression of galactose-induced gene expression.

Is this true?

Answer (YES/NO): NO